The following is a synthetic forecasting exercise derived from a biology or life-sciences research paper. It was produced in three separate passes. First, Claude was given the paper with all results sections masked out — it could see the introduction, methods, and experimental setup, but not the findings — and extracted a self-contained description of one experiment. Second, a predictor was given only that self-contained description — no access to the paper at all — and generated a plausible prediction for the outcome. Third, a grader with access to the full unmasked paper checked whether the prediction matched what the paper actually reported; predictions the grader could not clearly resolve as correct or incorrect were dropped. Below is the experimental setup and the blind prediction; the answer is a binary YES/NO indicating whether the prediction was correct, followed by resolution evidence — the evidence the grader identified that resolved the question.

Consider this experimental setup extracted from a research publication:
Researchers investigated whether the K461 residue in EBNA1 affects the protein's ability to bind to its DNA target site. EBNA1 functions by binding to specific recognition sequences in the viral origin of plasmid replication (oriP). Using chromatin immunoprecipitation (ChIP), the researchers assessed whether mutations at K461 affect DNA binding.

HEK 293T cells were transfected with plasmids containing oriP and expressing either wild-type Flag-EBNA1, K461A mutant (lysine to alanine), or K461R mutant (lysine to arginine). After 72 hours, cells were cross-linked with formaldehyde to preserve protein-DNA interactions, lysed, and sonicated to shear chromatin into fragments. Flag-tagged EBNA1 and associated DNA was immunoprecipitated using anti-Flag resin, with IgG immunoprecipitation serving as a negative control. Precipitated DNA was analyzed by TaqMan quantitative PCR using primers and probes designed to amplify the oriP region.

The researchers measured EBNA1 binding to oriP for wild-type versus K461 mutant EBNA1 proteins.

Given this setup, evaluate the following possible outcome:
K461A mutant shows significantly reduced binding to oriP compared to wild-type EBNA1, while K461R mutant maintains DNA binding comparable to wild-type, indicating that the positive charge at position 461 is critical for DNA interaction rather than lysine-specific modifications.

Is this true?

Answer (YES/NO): NO